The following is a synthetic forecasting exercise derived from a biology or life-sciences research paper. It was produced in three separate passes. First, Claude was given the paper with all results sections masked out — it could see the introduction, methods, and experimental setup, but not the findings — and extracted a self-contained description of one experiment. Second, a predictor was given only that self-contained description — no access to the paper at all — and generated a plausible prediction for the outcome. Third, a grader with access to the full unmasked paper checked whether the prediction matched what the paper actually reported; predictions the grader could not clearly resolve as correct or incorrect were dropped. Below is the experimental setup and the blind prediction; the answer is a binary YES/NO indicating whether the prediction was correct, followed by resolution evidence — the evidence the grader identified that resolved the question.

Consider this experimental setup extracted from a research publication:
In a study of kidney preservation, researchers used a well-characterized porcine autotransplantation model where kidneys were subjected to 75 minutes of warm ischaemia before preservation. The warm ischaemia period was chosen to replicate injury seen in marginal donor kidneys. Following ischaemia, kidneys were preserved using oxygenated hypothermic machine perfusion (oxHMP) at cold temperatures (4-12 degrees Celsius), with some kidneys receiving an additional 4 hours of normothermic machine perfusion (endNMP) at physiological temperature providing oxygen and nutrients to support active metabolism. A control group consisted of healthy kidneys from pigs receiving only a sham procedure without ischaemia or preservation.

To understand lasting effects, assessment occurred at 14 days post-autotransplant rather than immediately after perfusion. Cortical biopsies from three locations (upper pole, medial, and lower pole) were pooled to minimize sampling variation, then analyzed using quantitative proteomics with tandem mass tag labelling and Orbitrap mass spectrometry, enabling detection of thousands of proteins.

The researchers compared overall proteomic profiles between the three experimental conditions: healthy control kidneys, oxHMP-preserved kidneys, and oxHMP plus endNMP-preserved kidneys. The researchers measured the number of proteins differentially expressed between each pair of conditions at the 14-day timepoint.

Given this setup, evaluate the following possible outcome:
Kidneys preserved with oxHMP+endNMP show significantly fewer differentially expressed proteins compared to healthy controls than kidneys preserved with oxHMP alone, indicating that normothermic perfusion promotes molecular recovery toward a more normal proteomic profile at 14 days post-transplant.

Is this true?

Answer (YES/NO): NO